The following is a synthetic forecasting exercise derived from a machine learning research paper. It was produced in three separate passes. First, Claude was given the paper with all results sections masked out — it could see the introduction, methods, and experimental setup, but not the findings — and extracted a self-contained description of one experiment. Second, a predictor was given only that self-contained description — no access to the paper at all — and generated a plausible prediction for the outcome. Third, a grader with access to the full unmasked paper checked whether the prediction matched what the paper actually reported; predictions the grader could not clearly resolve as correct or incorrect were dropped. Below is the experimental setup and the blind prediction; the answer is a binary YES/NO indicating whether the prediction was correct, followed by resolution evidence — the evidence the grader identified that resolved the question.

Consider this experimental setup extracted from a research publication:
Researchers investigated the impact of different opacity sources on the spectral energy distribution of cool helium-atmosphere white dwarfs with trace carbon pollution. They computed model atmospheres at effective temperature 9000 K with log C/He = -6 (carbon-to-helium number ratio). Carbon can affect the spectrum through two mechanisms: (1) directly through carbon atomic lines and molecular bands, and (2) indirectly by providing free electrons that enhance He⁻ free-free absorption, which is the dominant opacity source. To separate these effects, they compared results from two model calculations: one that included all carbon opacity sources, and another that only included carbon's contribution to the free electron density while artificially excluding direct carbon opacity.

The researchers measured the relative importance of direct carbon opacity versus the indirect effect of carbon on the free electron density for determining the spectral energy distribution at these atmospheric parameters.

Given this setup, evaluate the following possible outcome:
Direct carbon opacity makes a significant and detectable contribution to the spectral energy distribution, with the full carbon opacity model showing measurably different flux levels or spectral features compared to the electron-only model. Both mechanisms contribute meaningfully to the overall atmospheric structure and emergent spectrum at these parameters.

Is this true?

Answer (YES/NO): NO